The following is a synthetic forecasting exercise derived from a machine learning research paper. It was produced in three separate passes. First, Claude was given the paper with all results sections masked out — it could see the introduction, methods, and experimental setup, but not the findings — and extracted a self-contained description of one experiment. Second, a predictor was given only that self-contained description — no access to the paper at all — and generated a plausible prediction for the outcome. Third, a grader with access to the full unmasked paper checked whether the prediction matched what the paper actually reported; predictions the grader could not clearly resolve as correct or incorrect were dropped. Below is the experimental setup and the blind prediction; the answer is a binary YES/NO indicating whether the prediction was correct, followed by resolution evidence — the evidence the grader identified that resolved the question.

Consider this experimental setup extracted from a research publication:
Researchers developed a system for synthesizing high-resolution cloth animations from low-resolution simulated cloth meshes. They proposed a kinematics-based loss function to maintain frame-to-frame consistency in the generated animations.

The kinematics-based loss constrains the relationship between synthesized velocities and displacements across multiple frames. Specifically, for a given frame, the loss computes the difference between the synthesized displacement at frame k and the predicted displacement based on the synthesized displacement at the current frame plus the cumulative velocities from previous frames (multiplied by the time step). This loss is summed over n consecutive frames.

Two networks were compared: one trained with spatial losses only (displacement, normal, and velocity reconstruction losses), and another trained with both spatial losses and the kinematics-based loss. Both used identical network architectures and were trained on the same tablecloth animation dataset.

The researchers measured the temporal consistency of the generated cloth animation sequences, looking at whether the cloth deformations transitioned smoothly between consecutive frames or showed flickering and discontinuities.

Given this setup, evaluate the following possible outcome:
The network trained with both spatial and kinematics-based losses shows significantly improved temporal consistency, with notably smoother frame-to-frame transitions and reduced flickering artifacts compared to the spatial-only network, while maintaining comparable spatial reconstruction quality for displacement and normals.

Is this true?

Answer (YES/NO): NO